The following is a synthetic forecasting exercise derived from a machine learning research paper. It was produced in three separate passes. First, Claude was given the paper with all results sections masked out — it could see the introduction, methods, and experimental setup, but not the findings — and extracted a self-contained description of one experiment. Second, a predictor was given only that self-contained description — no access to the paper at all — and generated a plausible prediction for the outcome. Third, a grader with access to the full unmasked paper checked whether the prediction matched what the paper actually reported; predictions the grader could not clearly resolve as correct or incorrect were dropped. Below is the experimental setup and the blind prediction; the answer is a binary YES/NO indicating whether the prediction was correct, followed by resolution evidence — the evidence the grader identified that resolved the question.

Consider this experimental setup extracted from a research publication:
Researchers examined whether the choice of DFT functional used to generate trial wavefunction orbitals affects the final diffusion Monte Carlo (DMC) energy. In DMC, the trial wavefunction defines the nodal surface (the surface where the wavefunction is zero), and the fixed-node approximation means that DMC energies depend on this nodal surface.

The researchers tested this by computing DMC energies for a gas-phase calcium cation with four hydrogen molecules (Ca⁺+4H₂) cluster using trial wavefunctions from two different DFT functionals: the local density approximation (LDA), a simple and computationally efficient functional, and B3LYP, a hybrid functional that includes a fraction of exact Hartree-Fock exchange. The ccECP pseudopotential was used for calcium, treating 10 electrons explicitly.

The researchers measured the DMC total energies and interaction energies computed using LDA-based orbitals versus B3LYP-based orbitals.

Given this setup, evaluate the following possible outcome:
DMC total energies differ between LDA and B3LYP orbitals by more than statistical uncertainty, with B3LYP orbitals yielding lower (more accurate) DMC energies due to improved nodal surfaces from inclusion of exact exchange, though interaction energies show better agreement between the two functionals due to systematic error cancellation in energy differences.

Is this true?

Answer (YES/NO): NO